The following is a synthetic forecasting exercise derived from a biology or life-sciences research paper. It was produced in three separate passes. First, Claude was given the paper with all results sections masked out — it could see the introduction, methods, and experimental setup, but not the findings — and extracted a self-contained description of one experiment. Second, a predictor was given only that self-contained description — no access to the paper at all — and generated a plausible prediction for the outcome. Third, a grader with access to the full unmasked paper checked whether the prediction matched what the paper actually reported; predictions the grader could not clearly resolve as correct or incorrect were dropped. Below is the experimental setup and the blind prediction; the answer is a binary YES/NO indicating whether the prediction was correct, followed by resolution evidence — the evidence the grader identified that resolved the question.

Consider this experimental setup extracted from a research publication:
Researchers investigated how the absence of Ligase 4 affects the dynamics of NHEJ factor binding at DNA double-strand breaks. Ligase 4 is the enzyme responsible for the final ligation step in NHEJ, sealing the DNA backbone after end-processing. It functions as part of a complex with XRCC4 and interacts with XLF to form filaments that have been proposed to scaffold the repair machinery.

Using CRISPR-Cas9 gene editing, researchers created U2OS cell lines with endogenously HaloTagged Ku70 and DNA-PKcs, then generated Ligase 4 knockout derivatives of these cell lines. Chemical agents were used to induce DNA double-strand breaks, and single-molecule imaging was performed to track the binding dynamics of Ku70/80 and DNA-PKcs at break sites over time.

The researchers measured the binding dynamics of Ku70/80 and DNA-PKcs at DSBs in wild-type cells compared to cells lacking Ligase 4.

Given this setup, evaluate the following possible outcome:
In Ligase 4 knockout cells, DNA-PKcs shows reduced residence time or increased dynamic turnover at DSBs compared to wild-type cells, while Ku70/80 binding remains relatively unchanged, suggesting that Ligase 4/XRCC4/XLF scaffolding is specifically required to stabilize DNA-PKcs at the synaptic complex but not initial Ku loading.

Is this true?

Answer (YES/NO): NO